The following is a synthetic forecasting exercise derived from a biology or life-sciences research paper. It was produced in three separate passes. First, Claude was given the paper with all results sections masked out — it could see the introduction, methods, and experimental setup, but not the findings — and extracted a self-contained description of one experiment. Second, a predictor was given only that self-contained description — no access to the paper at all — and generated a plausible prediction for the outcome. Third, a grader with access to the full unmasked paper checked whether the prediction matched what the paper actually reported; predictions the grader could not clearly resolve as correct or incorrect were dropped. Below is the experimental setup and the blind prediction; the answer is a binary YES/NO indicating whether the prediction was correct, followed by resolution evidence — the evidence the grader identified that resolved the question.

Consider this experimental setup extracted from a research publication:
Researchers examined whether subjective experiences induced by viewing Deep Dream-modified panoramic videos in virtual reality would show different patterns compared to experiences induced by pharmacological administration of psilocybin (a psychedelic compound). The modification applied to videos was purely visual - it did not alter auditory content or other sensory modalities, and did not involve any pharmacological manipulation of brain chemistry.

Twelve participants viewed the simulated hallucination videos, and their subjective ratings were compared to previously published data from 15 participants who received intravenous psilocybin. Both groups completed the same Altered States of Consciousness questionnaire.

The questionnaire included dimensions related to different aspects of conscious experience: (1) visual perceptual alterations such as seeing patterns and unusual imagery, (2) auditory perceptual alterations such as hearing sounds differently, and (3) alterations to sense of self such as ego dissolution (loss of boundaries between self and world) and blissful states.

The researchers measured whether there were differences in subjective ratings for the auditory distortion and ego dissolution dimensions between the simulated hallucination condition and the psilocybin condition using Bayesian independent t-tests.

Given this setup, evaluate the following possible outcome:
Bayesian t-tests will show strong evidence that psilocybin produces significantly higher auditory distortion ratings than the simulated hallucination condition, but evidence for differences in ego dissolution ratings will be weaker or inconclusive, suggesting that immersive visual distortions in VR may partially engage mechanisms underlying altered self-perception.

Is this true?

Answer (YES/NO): NO